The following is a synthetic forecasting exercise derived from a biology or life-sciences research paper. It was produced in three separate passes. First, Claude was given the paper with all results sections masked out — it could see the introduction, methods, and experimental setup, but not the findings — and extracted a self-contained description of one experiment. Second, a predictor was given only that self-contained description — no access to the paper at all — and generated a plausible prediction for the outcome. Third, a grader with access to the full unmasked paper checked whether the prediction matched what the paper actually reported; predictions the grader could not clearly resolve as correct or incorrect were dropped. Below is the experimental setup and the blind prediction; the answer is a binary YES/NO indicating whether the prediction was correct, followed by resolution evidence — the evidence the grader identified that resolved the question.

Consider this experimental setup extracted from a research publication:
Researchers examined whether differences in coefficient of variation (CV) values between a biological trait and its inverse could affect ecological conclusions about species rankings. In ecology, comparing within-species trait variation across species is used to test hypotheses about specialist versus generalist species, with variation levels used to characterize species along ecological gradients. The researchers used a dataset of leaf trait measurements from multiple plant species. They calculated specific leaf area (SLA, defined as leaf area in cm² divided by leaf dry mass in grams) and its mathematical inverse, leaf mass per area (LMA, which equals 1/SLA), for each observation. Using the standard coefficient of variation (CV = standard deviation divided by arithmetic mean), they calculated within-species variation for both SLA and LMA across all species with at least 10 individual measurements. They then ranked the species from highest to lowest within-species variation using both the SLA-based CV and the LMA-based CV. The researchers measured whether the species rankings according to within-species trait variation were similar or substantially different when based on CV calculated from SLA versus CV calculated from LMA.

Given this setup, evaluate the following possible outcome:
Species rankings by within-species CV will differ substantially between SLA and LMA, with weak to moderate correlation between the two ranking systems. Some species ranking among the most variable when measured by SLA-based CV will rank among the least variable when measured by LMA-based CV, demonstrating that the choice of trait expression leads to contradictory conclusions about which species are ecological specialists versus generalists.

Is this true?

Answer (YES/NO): NO